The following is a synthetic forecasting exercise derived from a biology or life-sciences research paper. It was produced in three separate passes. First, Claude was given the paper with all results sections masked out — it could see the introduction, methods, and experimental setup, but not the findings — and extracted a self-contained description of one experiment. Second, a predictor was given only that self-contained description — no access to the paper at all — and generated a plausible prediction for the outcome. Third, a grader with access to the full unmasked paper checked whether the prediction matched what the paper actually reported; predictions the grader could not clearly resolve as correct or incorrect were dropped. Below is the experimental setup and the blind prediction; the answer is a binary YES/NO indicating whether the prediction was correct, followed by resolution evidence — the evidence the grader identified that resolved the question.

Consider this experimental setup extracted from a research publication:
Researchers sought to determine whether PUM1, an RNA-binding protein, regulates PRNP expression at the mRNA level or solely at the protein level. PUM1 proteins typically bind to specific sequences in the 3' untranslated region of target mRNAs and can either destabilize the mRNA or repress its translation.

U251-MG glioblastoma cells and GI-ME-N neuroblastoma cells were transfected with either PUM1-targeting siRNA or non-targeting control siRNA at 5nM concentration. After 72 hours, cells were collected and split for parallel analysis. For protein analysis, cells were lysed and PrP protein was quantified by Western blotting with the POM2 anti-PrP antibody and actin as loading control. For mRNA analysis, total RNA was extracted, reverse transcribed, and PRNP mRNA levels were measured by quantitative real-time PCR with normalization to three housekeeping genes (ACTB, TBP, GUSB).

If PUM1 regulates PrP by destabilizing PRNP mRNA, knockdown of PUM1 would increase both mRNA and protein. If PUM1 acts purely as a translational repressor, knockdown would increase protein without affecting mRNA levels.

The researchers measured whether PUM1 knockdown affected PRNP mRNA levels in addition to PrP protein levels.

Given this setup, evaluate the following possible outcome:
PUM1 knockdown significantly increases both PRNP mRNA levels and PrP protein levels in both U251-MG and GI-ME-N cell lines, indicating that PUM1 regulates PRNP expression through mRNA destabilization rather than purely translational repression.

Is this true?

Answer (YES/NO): YES